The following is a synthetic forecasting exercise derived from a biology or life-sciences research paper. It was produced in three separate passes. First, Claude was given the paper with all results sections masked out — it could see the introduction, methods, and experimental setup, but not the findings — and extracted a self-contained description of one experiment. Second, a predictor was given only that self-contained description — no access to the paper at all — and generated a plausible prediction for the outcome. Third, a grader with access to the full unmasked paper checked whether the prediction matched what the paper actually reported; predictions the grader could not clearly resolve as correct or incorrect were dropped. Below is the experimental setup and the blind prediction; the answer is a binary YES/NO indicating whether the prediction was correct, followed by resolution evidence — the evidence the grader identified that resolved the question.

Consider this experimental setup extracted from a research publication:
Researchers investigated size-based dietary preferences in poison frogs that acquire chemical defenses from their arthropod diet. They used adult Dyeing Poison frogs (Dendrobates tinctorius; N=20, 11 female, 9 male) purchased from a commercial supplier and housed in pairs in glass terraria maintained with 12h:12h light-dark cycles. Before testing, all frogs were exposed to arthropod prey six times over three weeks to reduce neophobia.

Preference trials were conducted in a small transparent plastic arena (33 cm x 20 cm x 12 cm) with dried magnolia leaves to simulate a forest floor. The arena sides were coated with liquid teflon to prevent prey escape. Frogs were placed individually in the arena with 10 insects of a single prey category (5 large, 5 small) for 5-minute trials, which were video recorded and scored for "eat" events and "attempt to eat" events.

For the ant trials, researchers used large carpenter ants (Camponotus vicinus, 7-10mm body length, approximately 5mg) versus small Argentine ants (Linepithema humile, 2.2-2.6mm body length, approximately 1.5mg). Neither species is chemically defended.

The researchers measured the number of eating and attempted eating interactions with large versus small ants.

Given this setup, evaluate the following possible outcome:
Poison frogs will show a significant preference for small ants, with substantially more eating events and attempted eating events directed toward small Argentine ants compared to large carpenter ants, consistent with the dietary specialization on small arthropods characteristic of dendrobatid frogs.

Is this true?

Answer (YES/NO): NO